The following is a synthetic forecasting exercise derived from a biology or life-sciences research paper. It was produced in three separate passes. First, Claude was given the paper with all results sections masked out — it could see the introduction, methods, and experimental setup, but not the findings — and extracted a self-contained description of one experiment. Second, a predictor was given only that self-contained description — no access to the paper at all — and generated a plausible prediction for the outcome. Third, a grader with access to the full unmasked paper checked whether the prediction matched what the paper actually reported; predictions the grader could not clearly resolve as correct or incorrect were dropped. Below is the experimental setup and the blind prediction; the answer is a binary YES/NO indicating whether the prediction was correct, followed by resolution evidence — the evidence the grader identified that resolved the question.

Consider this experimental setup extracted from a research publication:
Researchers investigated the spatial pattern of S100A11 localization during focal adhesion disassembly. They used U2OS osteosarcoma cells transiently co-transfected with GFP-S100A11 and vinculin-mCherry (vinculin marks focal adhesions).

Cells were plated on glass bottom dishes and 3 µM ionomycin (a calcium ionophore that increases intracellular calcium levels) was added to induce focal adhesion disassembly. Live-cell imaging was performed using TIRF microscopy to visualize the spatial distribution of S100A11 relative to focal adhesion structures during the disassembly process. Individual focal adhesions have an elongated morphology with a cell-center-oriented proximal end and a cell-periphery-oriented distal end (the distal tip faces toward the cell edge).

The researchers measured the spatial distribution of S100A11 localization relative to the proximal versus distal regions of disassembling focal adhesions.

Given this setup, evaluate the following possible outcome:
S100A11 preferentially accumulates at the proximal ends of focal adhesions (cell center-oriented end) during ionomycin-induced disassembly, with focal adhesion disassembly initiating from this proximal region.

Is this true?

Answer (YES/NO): NO